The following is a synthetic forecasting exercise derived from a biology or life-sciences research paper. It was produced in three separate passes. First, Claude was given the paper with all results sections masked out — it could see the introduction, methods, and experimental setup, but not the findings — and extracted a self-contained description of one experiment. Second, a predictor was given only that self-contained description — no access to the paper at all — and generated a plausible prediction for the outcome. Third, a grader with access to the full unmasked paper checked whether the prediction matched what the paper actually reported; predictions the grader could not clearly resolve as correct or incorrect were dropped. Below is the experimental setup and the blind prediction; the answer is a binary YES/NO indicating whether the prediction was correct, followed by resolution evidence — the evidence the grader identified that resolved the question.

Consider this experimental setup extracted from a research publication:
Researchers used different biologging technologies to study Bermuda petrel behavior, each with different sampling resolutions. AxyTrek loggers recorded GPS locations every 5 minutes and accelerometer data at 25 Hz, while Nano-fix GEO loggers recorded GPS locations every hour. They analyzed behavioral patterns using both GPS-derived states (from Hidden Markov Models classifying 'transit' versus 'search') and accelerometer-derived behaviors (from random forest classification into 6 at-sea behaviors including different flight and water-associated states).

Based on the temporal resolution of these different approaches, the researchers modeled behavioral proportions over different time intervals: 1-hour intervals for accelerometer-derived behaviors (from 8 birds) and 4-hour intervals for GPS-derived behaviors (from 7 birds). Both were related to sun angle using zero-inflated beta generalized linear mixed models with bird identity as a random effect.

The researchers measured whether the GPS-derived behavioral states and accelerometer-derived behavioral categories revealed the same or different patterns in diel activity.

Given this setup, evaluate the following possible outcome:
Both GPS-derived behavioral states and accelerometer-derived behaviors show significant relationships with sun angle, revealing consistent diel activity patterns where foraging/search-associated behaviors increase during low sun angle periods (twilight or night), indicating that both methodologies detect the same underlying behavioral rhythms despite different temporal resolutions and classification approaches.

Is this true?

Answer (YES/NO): NO